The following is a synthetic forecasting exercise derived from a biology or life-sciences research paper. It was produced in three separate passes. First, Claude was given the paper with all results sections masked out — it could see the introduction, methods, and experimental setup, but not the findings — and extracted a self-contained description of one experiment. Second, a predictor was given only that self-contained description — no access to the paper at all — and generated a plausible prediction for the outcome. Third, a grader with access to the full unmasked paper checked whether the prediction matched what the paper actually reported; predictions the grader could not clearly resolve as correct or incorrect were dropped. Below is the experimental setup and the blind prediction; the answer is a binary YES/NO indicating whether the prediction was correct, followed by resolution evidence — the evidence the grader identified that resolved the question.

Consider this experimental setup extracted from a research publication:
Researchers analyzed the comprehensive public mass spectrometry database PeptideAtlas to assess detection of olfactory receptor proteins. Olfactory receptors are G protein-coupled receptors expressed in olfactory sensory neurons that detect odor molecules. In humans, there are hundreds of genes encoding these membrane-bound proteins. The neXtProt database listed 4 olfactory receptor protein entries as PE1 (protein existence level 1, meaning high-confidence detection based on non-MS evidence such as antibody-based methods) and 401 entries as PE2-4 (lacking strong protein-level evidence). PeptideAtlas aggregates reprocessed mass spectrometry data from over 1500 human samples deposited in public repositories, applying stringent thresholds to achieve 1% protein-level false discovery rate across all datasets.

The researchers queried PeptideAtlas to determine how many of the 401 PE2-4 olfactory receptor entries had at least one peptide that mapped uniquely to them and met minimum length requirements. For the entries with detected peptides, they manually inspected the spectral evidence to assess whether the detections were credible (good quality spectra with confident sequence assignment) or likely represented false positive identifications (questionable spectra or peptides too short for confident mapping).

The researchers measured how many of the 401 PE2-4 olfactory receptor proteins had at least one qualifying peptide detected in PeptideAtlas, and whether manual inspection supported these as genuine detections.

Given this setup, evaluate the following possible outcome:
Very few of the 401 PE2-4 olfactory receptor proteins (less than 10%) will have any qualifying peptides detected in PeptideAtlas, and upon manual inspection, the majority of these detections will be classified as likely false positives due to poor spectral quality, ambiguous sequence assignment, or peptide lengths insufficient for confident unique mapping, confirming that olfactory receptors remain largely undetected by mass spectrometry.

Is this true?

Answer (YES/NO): YES